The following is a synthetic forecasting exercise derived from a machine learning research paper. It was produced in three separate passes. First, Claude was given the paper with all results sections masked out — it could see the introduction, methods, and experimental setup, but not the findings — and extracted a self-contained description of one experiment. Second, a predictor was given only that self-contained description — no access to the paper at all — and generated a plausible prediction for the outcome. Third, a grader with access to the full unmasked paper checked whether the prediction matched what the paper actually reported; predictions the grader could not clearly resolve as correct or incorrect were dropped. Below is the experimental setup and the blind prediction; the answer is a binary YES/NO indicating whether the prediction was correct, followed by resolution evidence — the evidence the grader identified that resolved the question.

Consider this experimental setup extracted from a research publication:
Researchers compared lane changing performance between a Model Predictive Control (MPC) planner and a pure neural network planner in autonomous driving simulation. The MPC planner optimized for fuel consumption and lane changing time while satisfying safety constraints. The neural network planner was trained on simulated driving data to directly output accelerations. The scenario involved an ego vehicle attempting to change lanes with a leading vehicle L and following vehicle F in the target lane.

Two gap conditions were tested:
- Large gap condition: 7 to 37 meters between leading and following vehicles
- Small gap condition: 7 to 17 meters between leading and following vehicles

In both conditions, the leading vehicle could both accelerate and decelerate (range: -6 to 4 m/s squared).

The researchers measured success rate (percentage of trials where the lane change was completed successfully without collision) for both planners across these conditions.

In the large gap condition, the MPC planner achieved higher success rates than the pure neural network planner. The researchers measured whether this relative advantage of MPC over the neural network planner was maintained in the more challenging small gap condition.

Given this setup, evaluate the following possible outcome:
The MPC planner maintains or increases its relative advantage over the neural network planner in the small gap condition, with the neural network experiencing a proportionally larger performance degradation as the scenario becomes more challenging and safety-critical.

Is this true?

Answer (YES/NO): NO